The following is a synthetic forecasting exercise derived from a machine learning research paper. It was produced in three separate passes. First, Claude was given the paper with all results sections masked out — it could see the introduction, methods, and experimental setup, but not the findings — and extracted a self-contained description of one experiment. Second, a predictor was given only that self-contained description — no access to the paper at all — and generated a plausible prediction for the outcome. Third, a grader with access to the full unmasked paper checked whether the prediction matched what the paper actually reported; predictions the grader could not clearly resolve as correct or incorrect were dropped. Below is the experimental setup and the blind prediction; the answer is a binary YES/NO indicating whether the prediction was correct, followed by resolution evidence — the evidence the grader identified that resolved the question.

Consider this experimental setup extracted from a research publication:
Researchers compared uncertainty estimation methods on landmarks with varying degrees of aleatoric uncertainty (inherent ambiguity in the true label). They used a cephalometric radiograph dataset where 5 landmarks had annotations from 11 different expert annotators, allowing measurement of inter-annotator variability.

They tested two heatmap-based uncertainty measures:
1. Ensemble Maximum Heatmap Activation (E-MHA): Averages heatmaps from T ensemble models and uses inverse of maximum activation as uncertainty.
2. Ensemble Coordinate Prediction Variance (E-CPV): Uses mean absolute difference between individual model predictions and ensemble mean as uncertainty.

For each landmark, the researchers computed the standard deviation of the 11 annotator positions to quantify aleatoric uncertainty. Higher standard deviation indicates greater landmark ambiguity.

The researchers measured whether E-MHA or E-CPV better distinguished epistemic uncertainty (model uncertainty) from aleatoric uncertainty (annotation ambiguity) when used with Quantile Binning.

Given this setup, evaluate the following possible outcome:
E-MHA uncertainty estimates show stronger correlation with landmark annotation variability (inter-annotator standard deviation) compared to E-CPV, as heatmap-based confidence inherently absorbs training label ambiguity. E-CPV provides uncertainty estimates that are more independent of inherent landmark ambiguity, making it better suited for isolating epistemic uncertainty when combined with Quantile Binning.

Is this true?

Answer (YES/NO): NO